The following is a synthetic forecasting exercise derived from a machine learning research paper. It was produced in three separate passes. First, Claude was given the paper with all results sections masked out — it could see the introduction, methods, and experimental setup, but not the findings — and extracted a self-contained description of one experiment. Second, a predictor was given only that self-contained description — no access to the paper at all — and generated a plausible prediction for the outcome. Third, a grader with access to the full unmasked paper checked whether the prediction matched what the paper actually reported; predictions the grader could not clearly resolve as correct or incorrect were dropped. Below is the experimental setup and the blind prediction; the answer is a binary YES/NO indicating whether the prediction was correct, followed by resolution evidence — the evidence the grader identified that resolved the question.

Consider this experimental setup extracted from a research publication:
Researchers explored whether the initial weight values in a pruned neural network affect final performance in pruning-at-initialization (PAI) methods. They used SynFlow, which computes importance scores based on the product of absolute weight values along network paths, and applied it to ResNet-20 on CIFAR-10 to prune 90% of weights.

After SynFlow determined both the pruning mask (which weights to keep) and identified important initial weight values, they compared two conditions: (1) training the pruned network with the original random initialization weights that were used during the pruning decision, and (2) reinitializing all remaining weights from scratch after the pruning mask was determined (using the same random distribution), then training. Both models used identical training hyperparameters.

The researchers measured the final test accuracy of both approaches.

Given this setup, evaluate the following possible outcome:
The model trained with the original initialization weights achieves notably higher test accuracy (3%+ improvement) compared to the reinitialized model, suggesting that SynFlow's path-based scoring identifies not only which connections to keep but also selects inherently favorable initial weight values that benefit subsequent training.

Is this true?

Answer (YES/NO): NO